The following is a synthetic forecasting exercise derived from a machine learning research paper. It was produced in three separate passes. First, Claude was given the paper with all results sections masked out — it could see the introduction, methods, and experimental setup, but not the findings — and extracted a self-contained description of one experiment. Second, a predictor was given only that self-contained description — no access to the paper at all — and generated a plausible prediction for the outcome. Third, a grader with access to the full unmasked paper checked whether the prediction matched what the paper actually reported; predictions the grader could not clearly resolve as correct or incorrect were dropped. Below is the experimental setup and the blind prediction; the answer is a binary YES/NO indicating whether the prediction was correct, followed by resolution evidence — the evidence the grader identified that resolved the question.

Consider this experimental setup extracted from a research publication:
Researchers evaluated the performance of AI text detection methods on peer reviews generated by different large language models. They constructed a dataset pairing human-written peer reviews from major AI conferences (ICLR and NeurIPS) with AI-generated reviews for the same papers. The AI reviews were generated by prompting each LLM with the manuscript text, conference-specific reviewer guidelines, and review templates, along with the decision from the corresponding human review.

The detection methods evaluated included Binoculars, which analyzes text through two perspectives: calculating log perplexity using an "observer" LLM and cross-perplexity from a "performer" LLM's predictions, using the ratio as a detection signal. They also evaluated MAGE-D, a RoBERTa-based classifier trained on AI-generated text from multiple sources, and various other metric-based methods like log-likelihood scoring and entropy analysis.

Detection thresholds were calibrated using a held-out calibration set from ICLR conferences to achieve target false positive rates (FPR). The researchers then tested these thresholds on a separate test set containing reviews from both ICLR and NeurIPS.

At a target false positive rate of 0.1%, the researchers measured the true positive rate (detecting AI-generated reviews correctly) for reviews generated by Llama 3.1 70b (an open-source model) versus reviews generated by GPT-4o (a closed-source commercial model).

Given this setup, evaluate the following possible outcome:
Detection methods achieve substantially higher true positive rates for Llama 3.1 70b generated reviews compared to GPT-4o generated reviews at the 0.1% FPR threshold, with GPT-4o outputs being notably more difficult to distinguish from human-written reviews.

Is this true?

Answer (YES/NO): YES